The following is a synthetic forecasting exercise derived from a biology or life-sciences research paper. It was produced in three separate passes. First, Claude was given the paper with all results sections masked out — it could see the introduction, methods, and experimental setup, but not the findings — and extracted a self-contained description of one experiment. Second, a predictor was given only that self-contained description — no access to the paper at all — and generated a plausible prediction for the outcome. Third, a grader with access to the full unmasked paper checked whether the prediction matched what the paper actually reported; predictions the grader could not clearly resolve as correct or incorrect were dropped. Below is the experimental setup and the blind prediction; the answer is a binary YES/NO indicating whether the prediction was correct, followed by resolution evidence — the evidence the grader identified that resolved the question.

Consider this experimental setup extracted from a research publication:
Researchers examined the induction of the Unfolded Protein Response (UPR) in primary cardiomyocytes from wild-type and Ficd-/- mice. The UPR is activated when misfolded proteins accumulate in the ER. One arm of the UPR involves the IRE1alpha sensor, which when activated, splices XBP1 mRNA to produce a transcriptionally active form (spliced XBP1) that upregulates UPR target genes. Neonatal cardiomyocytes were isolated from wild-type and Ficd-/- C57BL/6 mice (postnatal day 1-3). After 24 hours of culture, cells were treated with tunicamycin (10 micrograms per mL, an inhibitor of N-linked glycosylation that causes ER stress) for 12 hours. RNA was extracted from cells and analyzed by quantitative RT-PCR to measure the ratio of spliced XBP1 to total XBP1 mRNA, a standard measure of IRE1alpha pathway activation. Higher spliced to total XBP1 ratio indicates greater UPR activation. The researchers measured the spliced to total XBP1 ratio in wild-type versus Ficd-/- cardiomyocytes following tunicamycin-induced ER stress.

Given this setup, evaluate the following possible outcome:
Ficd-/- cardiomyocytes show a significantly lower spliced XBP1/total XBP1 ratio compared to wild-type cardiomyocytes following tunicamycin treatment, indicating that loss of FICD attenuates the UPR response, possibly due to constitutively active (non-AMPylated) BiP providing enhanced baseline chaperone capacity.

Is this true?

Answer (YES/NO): NO